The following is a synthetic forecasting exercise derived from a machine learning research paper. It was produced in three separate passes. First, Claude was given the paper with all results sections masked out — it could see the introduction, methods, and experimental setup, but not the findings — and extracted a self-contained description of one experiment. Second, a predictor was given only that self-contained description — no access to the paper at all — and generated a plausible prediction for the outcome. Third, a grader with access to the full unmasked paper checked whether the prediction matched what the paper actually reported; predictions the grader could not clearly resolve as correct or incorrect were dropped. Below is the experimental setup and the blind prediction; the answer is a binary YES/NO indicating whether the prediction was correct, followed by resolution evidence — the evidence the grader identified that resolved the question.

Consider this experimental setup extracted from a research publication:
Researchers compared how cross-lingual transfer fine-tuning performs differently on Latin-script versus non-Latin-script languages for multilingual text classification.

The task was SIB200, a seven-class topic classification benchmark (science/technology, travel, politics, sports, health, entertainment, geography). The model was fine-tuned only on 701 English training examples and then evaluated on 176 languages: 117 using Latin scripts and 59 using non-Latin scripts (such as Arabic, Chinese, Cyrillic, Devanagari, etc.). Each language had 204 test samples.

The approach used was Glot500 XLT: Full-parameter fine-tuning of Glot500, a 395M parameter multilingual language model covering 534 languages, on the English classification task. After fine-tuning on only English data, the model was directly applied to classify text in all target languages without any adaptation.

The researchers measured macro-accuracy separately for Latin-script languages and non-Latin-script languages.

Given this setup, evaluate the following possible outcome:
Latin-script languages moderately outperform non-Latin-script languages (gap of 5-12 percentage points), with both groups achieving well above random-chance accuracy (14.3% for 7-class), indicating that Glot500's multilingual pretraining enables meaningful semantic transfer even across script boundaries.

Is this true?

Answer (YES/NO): NO